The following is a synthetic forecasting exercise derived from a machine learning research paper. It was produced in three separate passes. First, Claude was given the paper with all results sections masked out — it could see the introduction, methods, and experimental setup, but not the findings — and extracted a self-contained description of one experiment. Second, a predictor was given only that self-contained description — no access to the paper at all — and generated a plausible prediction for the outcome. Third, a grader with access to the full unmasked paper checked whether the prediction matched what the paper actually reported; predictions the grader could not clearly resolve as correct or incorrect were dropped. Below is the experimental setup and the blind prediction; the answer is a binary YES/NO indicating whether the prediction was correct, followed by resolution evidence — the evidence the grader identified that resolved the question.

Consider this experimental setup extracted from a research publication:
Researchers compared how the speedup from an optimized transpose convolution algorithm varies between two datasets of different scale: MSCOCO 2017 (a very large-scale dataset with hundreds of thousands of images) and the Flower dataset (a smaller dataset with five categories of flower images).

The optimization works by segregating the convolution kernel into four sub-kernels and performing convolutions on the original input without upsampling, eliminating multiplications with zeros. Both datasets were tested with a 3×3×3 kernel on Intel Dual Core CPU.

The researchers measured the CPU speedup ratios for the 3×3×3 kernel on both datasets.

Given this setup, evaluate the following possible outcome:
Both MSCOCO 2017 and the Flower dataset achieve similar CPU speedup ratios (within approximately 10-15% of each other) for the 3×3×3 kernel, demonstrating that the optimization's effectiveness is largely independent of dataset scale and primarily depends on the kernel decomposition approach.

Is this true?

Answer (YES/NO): YES